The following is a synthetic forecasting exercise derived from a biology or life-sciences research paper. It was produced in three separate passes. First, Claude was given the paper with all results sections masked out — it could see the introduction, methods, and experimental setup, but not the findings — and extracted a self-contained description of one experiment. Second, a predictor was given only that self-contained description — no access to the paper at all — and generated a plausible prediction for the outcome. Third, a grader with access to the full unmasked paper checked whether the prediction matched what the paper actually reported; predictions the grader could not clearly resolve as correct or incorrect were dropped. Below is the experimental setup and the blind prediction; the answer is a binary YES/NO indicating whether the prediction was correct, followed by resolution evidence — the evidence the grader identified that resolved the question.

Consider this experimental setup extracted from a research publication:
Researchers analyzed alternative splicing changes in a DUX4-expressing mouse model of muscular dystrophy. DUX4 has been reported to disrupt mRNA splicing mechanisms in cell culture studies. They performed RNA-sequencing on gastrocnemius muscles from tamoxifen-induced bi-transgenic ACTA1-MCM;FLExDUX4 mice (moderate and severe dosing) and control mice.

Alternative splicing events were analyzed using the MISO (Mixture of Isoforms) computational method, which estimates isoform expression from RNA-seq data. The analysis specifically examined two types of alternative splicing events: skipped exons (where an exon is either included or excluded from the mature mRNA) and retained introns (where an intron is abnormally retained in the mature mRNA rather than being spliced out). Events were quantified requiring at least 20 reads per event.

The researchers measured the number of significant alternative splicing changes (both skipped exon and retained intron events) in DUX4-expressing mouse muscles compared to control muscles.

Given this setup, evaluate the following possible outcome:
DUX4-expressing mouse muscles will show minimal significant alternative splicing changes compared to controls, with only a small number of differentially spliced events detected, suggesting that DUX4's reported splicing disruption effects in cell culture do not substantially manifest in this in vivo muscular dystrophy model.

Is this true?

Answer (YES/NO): NO